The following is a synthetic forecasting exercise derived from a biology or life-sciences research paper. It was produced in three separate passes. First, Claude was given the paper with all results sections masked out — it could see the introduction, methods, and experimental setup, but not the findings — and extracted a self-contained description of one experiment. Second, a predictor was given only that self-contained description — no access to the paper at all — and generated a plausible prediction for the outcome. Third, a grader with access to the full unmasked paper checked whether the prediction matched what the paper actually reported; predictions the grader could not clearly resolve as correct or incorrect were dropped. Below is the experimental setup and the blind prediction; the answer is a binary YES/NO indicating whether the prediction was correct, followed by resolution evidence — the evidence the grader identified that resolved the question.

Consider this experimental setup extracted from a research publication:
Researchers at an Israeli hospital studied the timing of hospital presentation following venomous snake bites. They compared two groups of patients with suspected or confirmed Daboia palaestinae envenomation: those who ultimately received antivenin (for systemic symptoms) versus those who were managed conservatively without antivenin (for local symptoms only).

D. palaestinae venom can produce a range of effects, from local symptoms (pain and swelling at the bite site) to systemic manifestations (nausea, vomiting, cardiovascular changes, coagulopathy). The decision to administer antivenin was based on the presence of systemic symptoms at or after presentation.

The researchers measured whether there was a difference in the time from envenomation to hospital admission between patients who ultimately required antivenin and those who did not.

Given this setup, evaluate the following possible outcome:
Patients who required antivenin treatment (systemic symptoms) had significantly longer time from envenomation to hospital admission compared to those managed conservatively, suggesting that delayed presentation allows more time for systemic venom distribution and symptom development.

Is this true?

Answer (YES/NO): NO